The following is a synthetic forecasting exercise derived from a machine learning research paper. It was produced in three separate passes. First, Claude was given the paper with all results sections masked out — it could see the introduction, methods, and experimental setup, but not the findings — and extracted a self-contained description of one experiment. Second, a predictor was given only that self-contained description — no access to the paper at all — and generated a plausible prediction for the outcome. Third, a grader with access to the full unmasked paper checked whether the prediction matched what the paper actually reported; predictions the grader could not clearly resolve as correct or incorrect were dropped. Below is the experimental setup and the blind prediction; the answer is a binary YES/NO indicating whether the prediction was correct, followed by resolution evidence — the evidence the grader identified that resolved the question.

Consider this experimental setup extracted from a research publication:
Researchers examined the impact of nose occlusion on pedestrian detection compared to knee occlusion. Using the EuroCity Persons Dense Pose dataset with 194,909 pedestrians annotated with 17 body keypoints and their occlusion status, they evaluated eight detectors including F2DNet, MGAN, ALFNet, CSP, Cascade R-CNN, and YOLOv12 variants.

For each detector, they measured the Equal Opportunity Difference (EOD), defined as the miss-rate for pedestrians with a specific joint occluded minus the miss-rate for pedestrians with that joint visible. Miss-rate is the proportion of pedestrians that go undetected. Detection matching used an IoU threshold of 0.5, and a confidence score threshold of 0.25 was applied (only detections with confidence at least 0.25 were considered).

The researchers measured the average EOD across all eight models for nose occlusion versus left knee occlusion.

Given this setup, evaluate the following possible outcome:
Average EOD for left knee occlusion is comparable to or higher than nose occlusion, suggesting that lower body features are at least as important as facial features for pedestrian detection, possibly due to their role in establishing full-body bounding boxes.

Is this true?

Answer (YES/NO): YES